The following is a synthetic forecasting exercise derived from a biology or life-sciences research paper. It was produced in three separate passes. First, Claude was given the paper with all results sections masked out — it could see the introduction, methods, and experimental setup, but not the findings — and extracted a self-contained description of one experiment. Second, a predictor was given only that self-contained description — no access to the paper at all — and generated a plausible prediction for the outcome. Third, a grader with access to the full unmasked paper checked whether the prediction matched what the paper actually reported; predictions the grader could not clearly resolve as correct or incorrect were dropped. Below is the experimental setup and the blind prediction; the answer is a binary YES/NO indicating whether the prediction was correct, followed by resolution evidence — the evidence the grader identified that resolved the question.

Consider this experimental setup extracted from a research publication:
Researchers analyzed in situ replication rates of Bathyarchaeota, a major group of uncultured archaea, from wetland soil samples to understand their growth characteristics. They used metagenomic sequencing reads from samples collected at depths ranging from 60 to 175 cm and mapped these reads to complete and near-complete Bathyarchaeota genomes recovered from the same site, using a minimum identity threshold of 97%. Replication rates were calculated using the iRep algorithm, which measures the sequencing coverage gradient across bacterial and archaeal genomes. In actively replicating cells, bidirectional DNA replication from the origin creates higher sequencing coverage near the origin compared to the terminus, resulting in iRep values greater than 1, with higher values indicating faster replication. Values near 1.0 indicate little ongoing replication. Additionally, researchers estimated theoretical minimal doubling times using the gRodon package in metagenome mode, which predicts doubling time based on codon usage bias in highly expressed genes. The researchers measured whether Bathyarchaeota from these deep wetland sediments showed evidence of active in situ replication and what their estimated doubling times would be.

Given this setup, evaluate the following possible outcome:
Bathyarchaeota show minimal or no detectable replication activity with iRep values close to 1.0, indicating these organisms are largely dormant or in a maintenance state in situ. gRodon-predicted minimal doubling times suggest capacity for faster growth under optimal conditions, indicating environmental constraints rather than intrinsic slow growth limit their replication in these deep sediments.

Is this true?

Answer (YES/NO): NO